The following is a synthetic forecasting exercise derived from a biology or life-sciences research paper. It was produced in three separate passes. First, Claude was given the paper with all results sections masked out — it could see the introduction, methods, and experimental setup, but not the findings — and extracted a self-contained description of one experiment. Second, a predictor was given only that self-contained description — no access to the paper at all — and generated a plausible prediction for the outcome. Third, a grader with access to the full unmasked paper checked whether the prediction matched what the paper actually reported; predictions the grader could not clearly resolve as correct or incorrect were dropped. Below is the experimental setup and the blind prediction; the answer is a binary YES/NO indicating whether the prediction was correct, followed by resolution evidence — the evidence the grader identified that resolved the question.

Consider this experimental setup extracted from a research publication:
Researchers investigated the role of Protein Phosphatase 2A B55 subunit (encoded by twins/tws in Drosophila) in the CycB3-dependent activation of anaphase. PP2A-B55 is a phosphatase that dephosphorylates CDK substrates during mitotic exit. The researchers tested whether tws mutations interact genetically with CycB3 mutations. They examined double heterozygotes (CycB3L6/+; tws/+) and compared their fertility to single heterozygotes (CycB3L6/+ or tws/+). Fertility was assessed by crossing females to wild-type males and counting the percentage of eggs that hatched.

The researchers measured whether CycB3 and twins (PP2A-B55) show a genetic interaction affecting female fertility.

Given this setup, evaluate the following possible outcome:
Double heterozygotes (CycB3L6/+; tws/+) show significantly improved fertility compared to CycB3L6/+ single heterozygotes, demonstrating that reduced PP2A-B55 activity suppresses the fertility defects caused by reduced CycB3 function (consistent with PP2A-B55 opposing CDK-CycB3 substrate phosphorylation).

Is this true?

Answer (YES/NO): NO